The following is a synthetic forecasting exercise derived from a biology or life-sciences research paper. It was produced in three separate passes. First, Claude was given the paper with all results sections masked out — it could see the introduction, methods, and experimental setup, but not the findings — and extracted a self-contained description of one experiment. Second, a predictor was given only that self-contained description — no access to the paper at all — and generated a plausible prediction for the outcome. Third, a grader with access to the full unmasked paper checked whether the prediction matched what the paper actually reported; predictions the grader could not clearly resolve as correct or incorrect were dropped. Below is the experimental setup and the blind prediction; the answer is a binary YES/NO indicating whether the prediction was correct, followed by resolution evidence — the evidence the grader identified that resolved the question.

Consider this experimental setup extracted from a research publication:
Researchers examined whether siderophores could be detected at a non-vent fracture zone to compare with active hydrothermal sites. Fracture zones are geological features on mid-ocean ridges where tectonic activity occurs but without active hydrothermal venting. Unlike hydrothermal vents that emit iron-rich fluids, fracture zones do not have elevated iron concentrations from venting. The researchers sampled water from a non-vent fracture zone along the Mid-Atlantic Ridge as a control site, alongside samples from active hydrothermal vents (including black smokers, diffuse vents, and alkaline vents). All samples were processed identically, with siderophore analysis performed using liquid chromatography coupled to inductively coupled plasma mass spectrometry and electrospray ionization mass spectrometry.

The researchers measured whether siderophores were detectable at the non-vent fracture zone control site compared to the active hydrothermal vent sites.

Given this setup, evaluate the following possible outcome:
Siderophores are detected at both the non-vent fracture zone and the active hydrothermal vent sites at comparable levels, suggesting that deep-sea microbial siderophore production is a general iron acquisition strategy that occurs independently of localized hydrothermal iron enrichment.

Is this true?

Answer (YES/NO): NO